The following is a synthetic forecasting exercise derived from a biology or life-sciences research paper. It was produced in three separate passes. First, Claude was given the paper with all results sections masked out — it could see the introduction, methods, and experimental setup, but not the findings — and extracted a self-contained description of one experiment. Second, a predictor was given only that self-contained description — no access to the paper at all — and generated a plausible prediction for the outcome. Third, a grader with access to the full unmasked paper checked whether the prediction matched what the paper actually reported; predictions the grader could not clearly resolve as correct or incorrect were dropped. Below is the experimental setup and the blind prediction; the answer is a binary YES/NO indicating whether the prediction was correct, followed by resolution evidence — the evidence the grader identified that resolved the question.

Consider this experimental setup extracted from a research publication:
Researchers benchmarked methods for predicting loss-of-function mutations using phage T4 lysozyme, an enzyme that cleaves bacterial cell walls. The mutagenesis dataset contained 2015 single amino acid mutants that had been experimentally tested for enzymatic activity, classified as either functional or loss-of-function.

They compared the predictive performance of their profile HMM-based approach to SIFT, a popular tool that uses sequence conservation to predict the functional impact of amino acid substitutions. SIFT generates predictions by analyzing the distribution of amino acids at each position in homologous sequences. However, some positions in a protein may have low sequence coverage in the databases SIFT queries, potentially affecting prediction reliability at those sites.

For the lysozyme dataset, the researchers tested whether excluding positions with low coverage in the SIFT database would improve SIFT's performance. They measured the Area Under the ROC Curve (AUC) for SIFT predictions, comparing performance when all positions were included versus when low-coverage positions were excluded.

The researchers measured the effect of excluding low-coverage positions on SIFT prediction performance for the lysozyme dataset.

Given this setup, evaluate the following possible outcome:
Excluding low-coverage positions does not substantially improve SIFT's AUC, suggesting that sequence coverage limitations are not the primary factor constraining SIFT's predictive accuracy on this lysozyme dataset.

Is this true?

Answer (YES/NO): YES